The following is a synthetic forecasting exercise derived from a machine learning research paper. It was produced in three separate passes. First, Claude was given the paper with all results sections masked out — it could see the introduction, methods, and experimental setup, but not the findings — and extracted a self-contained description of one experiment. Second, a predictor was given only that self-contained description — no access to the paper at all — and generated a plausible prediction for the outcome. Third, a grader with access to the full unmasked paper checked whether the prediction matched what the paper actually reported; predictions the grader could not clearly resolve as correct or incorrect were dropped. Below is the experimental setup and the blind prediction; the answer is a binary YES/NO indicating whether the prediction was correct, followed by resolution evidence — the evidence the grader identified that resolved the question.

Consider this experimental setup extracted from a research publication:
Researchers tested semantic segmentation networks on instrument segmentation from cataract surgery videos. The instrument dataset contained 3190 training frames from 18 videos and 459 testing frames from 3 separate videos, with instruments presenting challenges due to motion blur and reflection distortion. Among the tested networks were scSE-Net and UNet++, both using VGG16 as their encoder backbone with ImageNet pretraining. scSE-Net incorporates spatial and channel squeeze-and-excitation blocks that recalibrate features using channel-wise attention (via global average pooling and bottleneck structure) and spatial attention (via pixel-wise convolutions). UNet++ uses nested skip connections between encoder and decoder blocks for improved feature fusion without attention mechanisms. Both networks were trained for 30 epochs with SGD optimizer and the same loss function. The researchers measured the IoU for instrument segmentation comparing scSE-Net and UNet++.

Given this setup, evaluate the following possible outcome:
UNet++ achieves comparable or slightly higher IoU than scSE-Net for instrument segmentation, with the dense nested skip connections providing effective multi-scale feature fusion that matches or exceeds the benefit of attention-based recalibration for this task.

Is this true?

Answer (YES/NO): NO